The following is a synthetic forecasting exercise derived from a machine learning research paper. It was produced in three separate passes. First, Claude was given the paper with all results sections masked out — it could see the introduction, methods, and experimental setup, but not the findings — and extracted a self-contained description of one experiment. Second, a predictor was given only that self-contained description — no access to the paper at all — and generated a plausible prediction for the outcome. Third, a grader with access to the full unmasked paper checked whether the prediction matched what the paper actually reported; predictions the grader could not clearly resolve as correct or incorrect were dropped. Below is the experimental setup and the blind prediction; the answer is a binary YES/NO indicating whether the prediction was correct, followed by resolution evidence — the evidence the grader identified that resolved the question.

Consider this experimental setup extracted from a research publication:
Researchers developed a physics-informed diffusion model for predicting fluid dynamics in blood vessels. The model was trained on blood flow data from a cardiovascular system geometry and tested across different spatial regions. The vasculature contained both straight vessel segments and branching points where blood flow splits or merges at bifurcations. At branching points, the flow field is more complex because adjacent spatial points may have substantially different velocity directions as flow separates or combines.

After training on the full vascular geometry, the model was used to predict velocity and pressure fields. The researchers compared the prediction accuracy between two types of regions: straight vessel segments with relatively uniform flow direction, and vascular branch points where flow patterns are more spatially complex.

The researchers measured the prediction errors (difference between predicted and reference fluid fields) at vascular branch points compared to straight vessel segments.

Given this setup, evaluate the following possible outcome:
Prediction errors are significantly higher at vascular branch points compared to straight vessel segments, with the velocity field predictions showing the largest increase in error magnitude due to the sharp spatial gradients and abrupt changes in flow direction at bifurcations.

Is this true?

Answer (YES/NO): NO